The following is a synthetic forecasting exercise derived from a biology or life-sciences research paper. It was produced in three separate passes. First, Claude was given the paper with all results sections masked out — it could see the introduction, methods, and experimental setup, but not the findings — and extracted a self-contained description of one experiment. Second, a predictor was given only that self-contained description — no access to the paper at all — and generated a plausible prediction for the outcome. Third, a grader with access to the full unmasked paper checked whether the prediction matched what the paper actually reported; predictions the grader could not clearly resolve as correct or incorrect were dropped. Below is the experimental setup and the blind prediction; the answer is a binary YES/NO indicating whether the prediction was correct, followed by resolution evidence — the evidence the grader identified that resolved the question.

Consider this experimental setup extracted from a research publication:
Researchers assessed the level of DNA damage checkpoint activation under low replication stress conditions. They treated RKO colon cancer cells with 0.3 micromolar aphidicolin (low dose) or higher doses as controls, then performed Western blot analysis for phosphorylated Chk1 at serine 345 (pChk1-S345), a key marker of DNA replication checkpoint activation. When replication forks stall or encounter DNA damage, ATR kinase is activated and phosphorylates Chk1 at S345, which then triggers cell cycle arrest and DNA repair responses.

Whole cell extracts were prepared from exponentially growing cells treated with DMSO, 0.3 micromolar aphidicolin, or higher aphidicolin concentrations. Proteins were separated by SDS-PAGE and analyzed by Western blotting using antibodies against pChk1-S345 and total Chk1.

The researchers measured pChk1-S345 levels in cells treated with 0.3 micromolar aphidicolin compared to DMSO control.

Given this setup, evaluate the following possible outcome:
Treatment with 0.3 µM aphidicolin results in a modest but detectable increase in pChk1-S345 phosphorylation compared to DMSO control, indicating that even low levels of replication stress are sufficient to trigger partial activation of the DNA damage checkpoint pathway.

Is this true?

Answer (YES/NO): YES